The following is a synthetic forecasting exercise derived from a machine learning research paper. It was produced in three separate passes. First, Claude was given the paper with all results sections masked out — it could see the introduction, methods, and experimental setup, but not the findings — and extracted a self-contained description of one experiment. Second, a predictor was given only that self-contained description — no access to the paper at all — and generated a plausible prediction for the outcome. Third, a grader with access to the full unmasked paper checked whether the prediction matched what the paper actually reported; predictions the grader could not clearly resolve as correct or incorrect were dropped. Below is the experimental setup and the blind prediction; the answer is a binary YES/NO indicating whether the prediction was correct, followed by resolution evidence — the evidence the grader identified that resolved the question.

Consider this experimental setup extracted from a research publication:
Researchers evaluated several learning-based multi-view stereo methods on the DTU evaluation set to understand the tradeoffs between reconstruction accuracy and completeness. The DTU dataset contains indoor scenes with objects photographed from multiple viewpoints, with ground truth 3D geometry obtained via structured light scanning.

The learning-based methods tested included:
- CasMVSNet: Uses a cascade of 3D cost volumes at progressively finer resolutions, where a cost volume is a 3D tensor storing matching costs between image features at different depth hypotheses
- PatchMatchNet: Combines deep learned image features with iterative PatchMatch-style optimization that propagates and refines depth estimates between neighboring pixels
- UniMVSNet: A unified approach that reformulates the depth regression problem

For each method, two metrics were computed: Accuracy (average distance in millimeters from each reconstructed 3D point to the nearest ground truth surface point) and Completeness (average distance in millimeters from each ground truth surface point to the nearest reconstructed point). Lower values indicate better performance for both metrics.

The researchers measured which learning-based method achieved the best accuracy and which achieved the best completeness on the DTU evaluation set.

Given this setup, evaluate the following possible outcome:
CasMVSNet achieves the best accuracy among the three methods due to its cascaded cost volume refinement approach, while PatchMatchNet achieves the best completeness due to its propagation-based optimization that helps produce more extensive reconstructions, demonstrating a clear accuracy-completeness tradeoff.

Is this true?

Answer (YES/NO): YES